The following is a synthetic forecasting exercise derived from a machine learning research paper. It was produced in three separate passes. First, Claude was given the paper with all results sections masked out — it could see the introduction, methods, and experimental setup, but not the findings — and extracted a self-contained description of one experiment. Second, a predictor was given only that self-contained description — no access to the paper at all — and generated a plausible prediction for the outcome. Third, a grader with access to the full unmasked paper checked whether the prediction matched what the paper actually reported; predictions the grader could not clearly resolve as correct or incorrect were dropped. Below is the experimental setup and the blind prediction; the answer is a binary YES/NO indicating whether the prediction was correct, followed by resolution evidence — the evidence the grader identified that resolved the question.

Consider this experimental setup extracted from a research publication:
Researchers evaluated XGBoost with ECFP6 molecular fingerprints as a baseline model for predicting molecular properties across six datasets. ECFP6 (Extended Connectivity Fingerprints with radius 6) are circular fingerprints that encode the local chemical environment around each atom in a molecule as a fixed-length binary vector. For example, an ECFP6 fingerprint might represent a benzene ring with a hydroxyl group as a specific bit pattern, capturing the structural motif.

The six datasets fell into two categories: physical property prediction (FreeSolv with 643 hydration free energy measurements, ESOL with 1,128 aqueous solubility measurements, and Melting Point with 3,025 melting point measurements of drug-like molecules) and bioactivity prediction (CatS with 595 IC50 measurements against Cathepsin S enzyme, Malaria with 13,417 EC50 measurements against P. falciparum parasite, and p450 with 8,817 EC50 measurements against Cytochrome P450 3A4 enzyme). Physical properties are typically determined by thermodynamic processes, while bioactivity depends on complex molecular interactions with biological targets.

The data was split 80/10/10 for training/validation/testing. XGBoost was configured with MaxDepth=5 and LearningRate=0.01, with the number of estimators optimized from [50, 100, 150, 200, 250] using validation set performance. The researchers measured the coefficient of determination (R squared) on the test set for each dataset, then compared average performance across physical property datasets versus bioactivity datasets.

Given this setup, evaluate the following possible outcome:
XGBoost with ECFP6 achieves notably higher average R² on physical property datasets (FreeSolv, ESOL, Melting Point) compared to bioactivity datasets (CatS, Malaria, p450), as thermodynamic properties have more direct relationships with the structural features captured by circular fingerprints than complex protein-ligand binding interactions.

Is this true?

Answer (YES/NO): YES